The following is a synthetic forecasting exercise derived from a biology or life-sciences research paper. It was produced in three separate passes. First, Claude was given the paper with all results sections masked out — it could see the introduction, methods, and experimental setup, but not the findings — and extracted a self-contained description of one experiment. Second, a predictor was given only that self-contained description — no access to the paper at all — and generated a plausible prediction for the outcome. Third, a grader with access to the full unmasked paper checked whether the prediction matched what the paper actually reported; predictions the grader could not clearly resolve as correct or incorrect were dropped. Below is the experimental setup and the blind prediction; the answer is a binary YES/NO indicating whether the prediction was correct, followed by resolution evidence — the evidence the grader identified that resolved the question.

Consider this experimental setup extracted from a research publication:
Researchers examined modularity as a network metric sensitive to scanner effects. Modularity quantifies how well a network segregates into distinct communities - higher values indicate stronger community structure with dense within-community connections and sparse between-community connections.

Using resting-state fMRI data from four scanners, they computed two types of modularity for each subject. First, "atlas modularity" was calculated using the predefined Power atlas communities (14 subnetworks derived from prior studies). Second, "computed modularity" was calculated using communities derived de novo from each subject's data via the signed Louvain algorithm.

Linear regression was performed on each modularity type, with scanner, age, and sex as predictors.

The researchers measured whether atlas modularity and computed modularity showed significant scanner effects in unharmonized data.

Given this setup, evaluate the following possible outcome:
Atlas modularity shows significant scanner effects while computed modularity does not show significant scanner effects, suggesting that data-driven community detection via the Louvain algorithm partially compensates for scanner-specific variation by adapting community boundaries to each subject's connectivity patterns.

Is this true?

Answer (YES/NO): NO